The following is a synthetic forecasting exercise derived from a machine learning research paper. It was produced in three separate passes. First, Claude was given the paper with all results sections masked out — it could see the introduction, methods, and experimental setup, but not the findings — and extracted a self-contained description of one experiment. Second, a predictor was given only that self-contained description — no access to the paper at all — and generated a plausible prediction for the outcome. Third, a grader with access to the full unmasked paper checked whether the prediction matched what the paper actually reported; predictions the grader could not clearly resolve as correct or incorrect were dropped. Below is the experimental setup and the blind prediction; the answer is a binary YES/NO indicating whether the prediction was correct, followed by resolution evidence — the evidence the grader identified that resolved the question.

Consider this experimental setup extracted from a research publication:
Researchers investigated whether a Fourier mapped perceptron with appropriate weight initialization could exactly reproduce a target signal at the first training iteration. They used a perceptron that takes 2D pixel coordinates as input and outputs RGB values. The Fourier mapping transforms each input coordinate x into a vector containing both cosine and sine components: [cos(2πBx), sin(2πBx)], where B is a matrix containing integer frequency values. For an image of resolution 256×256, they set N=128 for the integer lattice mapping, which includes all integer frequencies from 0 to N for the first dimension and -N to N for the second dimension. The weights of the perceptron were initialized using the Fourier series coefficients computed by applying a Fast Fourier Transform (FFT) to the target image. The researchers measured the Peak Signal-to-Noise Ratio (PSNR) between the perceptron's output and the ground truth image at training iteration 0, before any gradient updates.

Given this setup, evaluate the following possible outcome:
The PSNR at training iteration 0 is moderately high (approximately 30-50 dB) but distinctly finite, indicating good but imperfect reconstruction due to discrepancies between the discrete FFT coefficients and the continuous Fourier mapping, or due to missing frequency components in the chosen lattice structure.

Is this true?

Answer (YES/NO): NO